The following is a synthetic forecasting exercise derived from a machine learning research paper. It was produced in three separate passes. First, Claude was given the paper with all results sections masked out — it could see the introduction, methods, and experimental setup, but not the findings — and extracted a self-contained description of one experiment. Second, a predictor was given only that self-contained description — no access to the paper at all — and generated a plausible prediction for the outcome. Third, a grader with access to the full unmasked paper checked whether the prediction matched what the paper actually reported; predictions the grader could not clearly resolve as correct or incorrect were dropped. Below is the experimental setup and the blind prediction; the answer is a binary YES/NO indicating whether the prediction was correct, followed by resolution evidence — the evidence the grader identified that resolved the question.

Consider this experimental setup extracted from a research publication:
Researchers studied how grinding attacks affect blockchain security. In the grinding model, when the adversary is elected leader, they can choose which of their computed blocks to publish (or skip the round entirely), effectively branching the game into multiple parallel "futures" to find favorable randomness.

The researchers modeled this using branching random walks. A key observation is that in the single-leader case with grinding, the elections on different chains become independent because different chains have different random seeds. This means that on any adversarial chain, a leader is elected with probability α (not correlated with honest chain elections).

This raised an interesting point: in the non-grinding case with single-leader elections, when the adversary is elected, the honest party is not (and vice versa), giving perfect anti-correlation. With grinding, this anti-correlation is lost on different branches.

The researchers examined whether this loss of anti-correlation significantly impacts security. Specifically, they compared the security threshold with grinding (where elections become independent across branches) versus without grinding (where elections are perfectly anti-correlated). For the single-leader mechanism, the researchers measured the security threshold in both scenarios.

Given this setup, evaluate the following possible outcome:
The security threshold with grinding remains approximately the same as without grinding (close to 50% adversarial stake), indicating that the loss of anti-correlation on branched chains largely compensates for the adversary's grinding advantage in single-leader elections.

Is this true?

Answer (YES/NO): NO